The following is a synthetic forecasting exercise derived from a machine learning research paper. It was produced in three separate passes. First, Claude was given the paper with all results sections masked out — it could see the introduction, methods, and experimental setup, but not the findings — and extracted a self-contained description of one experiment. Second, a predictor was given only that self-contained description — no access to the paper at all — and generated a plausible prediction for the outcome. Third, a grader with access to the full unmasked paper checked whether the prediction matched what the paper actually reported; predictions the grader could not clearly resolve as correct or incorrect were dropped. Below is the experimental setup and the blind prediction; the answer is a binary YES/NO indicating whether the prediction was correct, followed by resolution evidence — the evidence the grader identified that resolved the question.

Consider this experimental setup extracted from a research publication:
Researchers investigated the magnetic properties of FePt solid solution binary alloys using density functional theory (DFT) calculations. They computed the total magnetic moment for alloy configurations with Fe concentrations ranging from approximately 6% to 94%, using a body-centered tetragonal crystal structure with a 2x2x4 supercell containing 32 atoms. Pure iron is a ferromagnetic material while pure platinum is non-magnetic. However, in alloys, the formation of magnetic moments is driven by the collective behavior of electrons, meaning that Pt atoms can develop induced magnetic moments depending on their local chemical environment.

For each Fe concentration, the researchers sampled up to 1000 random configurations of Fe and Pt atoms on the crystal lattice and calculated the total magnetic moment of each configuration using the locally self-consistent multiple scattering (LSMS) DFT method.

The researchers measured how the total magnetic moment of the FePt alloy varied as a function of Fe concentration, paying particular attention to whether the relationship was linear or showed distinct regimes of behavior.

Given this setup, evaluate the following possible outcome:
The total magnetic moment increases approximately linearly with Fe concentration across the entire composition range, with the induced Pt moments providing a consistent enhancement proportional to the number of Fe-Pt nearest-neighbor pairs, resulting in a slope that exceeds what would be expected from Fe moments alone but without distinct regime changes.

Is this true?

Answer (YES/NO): NO